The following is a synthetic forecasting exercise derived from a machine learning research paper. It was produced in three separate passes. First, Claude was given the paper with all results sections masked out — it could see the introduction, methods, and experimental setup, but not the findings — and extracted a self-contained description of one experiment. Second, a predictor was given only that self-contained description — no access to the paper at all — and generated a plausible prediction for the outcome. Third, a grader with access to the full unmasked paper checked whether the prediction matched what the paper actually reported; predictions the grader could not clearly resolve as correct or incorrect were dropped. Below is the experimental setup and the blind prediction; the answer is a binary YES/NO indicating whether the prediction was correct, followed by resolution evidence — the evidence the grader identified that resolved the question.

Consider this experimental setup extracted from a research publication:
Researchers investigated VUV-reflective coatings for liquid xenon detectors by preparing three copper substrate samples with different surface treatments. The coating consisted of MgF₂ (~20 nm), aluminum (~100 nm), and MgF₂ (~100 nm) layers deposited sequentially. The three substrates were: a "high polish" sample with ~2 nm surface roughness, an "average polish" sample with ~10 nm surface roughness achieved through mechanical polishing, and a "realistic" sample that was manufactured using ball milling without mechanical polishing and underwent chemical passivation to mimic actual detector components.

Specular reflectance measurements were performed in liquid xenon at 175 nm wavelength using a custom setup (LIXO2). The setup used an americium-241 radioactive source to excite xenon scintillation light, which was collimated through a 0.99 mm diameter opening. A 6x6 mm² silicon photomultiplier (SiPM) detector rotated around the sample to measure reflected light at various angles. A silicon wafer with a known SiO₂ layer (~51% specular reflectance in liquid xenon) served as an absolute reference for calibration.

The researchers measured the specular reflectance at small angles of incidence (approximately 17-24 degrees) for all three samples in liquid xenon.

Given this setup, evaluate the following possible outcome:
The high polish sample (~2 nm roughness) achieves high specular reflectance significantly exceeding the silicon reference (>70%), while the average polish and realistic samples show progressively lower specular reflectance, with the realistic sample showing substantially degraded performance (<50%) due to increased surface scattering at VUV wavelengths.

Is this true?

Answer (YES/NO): NO